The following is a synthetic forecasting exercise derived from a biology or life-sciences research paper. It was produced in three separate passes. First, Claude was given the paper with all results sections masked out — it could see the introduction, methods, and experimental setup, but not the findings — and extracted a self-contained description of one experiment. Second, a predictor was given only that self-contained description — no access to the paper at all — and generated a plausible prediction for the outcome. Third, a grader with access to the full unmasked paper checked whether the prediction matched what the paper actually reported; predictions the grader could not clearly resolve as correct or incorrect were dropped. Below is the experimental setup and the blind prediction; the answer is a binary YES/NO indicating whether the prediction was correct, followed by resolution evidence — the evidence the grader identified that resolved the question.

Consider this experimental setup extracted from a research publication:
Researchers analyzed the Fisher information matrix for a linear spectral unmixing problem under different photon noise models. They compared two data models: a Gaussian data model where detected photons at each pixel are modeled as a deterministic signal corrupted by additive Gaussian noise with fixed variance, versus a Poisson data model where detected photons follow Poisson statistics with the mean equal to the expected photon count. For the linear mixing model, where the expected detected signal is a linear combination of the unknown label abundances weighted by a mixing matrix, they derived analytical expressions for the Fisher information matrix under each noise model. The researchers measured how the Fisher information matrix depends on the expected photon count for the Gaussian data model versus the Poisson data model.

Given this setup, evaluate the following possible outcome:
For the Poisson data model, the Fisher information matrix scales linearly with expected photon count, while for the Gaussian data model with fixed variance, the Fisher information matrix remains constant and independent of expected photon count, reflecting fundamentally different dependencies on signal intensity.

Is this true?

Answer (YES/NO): NO